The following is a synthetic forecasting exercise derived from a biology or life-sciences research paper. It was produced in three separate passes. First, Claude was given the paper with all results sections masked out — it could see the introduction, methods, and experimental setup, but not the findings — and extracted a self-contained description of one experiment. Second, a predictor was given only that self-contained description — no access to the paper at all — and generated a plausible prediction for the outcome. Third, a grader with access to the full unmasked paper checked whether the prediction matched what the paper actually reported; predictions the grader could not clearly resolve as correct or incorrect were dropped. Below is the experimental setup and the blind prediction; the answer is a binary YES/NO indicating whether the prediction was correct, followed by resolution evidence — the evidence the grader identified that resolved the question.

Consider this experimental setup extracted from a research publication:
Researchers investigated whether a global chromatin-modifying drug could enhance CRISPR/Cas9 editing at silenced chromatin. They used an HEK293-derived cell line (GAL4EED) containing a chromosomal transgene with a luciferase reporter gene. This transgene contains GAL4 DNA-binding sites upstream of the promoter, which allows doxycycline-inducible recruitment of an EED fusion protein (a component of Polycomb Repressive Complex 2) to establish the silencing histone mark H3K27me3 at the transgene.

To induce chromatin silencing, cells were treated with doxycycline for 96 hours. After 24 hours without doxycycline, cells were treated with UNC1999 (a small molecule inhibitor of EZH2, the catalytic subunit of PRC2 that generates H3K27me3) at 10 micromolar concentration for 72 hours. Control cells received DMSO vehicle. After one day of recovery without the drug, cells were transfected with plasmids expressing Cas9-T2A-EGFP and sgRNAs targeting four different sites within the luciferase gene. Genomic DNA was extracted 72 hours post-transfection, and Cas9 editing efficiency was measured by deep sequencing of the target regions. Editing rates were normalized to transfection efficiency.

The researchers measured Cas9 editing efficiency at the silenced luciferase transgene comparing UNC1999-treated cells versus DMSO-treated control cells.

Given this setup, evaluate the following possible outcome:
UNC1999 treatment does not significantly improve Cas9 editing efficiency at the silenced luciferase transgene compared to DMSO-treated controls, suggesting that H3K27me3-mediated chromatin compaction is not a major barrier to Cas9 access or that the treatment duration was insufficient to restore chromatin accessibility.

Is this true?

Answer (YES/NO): YES